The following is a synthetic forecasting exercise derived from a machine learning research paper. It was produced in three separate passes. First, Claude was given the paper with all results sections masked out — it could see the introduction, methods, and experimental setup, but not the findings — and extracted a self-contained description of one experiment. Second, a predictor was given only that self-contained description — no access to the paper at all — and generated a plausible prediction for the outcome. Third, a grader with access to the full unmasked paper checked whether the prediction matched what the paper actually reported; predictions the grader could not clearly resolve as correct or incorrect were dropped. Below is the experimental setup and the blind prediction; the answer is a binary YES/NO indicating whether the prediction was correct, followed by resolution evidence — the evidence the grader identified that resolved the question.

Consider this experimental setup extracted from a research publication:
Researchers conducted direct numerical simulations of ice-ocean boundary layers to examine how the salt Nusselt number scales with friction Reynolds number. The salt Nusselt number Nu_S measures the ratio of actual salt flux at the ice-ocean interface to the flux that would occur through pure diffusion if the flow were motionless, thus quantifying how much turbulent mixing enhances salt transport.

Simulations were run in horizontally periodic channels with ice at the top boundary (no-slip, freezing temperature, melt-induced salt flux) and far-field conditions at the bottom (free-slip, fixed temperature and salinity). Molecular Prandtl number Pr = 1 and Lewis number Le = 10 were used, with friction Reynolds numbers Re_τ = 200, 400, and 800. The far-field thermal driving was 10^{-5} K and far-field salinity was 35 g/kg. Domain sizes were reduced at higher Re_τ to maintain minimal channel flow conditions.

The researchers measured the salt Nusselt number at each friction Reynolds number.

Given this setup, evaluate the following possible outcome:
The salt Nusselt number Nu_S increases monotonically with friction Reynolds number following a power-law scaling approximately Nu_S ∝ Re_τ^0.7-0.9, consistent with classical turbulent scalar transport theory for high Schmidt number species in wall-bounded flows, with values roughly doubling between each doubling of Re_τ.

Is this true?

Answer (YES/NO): NO